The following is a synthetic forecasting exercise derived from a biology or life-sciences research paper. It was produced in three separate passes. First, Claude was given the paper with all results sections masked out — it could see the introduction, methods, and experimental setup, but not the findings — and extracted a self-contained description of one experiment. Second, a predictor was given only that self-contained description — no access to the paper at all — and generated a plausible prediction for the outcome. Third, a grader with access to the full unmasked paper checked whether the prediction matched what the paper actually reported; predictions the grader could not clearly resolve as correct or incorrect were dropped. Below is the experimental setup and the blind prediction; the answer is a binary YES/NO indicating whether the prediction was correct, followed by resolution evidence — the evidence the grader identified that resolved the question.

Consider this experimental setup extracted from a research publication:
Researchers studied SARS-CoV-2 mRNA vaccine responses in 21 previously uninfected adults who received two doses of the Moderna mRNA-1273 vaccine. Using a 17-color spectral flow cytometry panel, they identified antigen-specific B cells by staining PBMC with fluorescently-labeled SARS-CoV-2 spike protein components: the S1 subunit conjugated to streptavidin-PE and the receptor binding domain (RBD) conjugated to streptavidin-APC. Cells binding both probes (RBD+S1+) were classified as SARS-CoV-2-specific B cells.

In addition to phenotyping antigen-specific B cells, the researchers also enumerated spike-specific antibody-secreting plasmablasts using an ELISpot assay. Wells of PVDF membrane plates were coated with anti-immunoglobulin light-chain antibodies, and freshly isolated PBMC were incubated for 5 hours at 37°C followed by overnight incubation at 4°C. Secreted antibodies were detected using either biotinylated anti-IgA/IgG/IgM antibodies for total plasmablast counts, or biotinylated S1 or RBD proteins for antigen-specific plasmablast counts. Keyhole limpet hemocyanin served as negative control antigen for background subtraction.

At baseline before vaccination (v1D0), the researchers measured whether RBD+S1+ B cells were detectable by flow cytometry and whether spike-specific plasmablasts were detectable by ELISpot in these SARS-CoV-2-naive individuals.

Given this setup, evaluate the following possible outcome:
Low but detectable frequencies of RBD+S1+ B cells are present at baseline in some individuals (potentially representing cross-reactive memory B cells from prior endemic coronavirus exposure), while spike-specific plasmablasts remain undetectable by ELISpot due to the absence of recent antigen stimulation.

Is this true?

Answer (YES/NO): NO